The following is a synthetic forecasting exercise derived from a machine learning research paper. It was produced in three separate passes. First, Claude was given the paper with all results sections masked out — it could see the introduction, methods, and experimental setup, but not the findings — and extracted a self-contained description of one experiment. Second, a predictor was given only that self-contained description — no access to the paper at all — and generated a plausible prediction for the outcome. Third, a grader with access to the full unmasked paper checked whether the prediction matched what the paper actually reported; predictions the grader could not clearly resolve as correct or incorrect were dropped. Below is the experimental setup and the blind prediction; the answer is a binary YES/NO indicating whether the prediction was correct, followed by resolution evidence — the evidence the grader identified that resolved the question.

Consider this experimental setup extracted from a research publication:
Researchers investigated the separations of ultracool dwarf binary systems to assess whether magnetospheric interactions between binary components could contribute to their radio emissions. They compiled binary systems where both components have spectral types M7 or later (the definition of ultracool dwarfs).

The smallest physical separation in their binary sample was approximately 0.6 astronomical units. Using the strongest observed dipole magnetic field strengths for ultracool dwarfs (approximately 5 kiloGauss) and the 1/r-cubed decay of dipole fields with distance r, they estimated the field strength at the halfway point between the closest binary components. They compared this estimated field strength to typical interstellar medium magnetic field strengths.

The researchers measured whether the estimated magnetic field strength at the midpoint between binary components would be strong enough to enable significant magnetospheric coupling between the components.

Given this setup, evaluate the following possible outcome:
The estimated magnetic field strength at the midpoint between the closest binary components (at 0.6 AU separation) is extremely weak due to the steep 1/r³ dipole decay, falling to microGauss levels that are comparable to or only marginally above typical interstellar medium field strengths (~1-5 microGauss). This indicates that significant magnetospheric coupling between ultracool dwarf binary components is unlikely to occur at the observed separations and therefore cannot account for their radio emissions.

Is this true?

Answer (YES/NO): NO